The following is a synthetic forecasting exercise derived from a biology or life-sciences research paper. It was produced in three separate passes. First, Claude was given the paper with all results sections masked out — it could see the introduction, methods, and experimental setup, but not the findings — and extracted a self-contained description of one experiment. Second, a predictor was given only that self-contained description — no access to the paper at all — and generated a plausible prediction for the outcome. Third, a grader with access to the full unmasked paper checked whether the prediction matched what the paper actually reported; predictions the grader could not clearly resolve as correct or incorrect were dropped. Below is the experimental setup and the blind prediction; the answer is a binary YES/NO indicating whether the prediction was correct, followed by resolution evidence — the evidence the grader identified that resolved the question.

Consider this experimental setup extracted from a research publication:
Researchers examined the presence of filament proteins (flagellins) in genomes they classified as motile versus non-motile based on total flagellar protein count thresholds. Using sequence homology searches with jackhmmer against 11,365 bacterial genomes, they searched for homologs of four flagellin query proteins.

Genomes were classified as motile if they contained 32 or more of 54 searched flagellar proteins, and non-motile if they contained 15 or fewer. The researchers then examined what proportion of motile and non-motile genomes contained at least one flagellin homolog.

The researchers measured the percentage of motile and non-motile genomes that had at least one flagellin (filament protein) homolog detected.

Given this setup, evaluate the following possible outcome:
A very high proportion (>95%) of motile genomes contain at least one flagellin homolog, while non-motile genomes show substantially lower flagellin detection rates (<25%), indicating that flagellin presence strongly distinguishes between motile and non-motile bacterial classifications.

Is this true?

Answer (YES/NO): YES